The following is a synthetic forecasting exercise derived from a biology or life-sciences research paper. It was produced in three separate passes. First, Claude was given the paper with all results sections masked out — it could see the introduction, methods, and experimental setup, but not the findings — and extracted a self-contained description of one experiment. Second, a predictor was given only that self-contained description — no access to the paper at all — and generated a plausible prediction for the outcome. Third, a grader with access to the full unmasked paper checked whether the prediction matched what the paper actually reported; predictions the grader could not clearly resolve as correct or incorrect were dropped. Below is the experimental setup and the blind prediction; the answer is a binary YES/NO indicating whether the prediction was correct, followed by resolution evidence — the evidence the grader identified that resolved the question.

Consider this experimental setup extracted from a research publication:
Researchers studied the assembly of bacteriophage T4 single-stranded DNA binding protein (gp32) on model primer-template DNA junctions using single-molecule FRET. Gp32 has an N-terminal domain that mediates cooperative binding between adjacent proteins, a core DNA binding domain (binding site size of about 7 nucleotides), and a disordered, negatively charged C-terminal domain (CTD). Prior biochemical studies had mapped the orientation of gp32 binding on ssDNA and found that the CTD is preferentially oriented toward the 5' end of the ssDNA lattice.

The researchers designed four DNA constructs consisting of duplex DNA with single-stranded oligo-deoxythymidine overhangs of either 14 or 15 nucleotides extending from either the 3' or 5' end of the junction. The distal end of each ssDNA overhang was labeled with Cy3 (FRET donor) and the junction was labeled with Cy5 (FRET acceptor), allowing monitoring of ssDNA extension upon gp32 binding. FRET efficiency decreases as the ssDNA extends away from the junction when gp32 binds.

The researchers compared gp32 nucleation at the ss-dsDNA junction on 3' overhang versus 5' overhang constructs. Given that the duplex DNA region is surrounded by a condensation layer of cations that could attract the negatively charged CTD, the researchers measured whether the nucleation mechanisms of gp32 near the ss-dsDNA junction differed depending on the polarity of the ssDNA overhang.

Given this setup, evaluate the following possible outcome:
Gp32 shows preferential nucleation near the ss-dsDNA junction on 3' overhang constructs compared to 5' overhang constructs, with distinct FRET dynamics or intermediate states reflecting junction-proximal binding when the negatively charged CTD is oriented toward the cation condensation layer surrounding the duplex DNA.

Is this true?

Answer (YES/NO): YES